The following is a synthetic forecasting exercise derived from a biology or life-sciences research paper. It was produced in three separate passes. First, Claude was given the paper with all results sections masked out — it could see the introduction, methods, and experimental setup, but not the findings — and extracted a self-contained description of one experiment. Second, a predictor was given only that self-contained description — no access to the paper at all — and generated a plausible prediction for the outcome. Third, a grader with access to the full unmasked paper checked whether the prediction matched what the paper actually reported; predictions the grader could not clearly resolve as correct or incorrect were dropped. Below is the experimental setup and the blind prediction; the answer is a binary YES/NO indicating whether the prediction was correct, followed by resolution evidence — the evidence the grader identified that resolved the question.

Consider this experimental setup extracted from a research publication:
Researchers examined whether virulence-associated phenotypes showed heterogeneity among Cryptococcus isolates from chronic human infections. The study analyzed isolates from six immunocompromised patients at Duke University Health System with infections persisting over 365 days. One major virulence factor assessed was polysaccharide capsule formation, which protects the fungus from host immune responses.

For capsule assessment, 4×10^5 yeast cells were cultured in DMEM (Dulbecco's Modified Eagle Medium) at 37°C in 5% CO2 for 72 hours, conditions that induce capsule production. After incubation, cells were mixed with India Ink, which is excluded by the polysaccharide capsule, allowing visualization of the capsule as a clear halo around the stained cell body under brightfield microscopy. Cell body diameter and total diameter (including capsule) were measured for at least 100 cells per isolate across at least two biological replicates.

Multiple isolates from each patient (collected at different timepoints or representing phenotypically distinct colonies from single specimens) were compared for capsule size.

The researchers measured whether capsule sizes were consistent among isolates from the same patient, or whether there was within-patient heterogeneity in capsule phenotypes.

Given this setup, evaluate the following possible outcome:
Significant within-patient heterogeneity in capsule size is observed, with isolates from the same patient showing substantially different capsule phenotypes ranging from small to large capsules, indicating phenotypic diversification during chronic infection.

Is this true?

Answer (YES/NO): YES